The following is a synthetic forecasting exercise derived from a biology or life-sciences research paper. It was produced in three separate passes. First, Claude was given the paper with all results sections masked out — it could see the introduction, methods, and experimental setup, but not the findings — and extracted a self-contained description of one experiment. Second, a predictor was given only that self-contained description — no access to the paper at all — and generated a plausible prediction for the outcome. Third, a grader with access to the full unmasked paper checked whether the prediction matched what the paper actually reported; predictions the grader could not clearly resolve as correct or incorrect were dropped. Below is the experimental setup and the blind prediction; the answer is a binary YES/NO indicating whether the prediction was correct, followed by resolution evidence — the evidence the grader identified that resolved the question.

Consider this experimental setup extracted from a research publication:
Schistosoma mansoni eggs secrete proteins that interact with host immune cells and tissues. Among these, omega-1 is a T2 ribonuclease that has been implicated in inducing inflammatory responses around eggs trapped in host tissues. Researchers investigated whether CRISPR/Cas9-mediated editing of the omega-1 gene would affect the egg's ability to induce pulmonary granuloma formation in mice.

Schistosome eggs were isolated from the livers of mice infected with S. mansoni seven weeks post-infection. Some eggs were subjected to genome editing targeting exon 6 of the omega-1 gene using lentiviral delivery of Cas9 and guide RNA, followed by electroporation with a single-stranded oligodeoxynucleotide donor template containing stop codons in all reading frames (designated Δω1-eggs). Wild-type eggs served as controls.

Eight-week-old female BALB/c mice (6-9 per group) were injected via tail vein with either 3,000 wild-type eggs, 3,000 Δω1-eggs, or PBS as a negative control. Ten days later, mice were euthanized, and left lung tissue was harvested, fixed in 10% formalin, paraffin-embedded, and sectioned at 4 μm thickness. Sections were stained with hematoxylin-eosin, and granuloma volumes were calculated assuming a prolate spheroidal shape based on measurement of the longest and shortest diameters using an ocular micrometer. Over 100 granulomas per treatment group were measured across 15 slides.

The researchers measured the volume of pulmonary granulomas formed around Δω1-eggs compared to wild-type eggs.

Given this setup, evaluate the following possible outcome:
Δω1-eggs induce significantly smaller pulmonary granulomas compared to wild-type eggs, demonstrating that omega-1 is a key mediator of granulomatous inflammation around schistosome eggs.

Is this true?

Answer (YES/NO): YES